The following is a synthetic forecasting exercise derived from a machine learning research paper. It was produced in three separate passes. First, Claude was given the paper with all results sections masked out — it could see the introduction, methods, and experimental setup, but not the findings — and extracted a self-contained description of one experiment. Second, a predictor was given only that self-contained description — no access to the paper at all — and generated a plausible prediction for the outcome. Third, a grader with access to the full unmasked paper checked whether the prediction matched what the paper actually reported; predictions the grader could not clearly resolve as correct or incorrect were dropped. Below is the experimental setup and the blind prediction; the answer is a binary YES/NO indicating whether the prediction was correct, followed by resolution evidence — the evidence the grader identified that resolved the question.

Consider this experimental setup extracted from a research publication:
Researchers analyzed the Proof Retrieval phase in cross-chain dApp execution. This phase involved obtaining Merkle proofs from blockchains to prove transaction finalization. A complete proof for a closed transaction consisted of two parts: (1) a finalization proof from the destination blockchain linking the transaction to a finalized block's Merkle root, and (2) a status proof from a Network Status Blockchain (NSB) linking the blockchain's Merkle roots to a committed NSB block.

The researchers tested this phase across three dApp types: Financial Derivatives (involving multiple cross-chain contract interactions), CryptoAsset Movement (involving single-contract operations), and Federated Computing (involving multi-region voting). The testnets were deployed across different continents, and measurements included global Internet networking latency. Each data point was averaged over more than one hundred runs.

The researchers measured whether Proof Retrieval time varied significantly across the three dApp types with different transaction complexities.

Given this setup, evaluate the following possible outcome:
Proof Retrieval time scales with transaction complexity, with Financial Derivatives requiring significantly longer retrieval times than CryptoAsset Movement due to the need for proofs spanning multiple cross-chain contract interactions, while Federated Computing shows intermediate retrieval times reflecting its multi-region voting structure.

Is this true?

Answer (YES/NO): NO